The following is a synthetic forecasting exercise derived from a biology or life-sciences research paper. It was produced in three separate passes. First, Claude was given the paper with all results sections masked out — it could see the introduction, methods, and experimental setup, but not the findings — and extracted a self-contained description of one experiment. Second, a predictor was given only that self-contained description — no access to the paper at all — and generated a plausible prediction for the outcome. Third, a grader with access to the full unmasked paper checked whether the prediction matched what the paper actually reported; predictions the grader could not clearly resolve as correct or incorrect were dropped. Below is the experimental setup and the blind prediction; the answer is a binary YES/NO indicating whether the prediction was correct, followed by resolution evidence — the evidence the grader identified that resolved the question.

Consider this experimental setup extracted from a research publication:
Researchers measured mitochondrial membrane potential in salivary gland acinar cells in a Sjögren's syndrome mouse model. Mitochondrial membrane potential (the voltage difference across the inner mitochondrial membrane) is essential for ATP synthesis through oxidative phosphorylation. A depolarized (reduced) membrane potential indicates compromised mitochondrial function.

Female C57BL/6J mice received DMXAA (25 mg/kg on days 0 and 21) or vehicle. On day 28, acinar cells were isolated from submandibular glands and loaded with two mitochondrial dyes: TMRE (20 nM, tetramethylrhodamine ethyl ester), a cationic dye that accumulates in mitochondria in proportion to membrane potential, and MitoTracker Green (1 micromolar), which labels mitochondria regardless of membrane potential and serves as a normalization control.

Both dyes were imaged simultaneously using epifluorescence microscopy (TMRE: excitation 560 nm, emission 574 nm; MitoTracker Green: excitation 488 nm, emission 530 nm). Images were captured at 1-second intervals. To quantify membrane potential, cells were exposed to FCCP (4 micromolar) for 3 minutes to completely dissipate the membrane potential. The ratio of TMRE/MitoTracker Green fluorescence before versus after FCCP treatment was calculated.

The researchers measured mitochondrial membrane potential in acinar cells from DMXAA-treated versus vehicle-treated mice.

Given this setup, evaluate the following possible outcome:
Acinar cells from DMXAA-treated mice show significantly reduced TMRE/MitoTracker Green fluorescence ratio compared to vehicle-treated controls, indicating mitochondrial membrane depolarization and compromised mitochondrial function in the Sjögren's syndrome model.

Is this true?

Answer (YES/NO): YES